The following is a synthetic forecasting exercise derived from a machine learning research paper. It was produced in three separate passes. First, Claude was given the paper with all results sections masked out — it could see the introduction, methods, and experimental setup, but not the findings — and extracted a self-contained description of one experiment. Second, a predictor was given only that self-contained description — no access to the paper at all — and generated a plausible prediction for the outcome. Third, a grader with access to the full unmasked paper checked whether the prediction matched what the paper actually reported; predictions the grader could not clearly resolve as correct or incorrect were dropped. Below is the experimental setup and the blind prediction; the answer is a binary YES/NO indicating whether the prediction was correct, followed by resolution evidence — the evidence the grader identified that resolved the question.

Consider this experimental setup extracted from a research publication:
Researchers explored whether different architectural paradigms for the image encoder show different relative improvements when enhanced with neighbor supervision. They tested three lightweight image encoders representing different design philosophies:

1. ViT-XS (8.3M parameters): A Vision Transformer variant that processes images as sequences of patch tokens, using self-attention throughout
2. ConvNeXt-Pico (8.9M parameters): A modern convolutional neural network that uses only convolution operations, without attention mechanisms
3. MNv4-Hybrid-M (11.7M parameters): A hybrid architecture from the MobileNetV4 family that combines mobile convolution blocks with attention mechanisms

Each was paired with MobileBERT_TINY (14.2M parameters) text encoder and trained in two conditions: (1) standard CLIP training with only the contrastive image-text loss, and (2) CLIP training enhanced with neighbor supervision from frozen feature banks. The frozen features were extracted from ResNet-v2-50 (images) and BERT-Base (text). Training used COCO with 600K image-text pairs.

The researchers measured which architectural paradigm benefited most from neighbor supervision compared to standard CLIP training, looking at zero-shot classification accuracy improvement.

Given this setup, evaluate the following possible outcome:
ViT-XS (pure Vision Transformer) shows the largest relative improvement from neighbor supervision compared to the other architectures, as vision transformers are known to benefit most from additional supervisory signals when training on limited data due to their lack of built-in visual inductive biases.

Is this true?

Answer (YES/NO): YES